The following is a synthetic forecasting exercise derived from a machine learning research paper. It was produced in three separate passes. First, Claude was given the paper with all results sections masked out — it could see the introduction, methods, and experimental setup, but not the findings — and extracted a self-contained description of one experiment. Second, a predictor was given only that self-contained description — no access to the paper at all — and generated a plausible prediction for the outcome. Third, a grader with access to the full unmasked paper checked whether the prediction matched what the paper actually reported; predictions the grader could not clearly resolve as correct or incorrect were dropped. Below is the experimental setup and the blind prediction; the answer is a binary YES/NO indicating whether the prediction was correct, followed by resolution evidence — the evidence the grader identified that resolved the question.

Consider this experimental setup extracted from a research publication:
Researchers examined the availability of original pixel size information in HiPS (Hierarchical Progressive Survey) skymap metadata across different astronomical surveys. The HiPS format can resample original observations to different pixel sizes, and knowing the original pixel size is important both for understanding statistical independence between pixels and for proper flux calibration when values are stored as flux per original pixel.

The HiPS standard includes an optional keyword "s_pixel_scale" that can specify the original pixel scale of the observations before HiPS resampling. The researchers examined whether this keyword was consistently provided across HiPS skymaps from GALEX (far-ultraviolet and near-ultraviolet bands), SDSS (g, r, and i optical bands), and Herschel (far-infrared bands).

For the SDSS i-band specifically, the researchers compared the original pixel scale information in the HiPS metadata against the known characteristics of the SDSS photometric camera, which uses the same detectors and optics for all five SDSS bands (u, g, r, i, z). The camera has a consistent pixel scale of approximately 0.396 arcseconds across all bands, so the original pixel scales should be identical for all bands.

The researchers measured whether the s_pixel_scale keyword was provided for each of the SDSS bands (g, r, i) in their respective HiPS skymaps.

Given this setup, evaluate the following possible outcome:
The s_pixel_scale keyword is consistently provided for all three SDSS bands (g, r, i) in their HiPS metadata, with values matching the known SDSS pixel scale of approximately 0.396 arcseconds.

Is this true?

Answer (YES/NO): NO